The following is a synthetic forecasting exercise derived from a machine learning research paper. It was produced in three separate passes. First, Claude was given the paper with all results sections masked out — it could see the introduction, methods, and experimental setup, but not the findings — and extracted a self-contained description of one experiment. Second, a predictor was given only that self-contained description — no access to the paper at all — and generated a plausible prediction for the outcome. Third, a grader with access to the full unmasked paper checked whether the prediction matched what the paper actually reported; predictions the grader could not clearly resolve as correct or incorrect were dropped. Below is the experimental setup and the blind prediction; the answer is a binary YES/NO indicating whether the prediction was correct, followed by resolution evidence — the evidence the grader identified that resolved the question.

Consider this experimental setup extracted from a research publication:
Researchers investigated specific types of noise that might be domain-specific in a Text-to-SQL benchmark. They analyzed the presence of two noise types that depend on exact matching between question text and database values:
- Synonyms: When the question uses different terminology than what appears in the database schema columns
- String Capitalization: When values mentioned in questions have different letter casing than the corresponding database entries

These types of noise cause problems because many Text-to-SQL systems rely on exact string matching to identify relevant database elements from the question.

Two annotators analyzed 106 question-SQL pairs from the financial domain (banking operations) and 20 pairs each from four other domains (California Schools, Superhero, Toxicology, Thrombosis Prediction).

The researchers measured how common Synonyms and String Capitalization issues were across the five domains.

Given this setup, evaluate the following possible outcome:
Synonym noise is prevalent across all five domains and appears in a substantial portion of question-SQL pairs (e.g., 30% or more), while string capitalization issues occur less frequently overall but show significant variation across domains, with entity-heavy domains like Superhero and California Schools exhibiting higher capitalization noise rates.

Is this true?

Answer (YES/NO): NO